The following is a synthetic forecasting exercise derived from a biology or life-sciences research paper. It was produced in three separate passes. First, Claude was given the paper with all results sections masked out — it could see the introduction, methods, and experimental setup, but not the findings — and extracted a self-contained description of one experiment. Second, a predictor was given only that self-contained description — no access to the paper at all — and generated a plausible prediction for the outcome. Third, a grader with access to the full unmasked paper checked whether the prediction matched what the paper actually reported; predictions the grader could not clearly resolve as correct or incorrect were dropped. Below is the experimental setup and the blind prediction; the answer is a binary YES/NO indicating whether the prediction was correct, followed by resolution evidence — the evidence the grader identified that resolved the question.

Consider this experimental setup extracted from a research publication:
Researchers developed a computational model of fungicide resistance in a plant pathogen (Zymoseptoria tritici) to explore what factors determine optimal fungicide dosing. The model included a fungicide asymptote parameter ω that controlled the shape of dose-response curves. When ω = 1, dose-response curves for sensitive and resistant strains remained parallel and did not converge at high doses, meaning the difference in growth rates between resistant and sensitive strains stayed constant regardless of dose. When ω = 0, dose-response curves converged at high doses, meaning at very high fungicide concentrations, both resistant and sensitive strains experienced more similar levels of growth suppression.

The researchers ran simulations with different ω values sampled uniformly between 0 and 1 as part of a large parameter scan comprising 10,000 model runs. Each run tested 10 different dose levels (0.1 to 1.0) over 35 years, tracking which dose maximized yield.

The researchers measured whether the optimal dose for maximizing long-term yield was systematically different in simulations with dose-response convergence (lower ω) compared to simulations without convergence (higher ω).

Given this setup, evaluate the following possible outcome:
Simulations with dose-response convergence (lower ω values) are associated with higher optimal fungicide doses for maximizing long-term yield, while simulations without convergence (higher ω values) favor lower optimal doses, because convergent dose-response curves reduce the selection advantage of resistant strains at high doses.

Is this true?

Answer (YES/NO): NO